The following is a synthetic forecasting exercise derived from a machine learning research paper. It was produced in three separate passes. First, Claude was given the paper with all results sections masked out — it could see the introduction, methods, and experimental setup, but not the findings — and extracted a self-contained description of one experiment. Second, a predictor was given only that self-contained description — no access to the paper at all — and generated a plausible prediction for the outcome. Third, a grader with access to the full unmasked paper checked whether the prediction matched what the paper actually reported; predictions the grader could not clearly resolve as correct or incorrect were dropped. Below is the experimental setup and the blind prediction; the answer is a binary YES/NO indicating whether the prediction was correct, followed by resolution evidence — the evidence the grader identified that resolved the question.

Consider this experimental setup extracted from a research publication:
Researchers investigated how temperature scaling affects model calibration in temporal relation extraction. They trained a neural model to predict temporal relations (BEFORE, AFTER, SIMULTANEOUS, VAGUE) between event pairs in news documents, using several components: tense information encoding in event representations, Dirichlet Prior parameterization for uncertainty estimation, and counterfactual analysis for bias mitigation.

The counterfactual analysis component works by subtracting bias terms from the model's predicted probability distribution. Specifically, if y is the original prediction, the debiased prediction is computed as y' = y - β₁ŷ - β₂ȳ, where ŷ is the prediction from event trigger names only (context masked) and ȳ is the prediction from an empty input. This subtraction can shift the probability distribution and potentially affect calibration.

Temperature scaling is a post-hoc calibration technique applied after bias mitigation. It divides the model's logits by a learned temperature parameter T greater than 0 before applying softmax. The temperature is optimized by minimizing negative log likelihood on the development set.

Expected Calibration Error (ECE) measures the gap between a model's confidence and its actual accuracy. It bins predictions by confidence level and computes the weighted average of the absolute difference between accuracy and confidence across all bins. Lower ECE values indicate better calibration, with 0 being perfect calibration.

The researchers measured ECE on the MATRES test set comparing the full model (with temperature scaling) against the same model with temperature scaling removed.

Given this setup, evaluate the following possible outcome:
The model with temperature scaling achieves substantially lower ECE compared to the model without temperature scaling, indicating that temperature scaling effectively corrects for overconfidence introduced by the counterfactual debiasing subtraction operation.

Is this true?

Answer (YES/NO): YES